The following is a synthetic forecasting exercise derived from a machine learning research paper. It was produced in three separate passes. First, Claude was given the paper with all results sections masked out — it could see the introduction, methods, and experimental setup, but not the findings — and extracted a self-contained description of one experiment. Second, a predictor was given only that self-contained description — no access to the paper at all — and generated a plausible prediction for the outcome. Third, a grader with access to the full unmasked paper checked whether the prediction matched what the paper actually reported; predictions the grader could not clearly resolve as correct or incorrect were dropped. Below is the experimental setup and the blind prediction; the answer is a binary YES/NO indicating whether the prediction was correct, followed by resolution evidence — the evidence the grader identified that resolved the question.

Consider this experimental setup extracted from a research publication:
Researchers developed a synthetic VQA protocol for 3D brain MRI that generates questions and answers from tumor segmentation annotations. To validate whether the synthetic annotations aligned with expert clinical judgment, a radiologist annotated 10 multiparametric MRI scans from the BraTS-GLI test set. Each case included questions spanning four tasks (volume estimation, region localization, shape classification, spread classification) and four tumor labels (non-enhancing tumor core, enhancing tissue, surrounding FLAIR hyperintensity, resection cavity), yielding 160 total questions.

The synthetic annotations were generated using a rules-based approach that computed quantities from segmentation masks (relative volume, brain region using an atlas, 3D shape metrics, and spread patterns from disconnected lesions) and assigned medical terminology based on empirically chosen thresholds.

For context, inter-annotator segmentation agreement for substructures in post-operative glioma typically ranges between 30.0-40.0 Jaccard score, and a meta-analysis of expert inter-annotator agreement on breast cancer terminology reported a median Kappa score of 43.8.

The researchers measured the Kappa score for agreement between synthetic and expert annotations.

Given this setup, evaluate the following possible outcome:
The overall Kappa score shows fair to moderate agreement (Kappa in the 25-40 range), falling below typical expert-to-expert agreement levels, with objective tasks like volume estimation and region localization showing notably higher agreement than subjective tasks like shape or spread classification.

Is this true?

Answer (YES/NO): NO